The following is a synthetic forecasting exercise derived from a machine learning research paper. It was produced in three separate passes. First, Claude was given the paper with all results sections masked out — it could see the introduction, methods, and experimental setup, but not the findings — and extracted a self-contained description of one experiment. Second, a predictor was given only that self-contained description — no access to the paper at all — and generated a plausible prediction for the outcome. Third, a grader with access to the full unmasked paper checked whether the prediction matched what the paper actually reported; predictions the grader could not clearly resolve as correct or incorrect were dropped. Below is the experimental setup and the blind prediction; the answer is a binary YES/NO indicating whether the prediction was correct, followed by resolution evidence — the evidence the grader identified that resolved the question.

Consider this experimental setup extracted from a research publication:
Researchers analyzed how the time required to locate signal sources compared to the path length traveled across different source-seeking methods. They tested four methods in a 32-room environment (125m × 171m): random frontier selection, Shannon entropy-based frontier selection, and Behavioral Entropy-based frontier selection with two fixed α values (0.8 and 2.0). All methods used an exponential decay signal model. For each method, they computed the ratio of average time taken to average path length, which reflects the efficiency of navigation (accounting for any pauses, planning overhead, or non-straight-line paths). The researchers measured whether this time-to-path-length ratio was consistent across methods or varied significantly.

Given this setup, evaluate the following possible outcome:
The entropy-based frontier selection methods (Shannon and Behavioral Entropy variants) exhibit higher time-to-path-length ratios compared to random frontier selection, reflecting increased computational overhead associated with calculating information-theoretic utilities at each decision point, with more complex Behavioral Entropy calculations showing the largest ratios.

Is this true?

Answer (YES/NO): YES